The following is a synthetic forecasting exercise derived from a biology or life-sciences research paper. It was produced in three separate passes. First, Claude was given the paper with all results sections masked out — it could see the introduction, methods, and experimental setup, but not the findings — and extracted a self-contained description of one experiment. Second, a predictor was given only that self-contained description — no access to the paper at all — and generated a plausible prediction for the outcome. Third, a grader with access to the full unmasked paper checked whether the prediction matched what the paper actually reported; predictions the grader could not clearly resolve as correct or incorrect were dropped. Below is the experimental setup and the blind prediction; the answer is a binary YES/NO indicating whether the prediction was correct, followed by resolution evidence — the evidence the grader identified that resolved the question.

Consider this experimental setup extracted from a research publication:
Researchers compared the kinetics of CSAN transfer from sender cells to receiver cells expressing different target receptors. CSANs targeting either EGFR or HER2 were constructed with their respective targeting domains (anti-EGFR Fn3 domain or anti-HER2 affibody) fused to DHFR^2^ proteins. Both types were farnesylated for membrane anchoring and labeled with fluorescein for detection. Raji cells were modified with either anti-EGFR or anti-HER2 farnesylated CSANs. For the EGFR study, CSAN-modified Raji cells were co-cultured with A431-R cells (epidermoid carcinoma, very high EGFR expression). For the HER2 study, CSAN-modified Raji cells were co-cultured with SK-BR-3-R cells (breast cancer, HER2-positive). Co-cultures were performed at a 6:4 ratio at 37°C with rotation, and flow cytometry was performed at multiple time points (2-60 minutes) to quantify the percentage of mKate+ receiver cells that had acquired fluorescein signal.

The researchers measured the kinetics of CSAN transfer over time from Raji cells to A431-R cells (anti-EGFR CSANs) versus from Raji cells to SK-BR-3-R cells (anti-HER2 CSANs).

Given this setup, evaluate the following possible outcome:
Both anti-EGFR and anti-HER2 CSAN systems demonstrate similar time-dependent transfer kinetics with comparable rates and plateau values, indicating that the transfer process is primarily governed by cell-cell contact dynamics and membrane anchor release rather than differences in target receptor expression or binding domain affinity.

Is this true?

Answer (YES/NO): NO